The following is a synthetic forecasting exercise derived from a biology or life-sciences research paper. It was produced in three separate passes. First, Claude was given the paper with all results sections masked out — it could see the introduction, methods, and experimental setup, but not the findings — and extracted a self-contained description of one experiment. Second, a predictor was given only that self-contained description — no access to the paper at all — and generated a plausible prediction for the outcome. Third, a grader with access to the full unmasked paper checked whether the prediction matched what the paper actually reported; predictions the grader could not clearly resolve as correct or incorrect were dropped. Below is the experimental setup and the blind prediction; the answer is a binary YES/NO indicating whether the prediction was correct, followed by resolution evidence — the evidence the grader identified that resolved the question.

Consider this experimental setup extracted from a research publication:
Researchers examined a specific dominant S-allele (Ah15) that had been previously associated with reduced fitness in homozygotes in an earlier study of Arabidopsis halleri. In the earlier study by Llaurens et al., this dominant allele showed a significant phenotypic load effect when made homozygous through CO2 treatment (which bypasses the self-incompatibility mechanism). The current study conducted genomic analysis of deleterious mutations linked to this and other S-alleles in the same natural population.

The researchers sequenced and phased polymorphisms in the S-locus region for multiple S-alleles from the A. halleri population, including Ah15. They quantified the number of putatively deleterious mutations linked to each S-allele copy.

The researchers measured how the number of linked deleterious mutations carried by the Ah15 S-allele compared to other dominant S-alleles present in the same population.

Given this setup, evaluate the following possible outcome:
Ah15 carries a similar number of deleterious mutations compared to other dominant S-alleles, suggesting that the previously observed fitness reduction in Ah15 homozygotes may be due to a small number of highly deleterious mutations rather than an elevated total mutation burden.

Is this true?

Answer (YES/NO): NO